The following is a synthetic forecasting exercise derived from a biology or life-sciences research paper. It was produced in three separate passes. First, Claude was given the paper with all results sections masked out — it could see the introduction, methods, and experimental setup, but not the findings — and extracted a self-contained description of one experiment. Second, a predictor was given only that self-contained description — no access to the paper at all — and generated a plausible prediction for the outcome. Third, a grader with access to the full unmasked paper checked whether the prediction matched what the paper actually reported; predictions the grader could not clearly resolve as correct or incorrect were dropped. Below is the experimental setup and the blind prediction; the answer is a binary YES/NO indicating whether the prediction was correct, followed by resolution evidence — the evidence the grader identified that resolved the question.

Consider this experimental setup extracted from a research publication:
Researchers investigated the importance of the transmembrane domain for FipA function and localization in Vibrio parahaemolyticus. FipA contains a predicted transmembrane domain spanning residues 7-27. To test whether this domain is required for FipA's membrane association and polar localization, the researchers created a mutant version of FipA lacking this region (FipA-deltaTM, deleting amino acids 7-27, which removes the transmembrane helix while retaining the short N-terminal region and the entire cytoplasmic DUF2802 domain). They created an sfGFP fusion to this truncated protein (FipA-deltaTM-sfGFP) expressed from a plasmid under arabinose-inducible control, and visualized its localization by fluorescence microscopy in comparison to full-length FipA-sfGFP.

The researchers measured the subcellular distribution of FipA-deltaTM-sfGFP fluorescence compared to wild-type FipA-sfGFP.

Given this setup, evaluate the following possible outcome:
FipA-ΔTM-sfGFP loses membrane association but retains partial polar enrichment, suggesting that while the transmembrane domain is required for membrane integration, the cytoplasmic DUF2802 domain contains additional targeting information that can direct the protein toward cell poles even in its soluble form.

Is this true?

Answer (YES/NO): NO